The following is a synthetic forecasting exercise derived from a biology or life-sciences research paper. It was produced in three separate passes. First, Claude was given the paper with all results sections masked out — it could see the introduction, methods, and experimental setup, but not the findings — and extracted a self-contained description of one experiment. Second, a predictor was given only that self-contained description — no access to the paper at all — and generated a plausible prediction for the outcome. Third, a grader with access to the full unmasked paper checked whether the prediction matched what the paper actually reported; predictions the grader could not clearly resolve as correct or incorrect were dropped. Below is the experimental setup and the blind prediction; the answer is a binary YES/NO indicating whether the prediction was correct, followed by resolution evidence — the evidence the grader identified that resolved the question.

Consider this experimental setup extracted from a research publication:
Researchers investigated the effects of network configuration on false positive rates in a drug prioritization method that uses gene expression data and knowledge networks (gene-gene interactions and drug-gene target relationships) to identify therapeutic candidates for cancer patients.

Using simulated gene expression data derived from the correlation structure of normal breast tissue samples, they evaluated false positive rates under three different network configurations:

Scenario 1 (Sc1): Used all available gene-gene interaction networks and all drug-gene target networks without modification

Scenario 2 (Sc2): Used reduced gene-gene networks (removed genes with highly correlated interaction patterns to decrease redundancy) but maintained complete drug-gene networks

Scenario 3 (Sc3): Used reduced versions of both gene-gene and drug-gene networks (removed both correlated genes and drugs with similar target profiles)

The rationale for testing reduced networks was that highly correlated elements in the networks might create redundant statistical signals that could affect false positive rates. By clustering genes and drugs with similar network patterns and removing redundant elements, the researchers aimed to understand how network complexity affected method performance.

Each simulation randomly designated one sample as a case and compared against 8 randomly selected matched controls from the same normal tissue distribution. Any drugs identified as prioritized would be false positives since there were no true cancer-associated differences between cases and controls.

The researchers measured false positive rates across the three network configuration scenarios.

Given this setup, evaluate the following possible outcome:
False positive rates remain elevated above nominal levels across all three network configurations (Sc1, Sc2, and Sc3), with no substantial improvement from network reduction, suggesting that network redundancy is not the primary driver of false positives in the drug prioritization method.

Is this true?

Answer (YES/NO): NO